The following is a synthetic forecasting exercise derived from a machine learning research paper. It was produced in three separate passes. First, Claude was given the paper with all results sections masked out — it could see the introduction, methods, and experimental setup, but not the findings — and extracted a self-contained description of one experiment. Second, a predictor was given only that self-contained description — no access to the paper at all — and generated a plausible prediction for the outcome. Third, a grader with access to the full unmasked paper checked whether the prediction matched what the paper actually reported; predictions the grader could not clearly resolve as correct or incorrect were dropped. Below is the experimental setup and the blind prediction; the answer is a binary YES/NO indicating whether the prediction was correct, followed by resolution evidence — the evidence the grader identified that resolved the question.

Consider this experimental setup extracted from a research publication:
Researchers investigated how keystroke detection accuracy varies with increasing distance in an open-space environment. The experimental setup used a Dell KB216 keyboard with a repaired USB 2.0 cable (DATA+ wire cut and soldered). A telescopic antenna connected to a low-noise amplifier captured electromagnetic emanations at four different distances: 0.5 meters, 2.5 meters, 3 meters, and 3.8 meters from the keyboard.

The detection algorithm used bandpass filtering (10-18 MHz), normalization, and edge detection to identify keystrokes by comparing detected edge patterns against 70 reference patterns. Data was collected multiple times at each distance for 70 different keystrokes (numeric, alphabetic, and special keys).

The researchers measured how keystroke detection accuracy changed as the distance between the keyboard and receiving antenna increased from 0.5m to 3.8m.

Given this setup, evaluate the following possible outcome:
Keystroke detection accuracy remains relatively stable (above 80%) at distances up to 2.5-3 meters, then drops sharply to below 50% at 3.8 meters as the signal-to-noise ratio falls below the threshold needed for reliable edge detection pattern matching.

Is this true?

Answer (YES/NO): NO